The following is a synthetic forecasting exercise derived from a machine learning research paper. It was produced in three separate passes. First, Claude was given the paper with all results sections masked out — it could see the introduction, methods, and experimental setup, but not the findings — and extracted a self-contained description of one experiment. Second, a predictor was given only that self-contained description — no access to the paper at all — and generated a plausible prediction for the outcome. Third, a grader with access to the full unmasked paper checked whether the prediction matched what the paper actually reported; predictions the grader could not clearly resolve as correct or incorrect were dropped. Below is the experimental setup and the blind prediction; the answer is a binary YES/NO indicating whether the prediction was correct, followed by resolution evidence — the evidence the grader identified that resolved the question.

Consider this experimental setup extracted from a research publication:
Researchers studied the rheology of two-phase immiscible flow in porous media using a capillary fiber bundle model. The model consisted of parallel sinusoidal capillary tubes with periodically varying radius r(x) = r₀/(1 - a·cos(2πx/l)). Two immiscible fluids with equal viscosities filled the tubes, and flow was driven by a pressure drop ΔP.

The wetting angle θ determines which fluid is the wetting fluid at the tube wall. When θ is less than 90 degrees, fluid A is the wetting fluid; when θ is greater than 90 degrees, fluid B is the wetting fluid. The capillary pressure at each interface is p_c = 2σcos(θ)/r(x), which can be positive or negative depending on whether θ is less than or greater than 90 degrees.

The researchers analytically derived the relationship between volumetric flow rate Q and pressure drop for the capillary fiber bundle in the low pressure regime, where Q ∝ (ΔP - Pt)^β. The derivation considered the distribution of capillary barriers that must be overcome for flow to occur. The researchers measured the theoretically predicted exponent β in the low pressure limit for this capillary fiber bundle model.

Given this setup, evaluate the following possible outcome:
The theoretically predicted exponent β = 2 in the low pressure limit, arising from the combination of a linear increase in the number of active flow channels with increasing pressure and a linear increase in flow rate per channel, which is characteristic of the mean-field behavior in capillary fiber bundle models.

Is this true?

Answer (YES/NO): NO